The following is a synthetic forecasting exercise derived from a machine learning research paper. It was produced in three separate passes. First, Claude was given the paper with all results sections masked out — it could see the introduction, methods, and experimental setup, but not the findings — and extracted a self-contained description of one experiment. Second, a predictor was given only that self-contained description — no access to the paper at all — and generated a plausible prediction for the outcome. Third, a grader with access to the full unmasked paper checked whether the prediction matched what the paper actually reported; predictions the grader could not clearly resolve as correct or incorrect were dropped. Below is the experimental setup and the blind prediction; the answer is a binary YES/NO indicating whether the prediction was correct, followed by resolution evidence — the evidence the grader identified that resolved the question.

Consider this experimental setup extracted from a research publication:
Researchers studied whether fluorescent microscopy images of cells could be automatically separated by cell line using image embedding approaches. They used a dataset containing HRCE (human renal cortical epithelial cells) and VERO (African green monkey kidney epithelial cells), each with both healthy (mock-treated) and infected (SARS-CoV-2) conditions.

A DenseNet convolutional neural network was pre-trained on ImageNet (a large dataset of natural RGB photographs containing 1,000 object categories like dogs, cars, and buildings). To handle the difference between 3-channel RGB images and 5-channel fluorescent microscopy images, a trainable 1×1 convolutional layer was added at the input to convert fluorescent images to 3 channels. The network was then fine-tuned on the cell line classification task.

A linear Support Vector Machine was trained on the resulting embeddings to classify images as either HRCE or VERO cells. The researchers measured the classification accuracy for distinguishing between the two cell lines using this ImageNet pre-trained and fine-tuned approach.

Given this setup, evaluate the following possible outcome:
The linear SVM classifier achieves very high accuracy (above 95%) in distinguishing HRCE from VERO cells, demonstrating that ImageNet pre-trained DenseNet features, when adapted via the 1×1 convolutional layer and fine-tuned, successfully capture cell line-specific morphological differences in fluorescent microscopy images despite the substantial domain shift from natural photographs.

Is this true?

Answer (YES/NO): NO